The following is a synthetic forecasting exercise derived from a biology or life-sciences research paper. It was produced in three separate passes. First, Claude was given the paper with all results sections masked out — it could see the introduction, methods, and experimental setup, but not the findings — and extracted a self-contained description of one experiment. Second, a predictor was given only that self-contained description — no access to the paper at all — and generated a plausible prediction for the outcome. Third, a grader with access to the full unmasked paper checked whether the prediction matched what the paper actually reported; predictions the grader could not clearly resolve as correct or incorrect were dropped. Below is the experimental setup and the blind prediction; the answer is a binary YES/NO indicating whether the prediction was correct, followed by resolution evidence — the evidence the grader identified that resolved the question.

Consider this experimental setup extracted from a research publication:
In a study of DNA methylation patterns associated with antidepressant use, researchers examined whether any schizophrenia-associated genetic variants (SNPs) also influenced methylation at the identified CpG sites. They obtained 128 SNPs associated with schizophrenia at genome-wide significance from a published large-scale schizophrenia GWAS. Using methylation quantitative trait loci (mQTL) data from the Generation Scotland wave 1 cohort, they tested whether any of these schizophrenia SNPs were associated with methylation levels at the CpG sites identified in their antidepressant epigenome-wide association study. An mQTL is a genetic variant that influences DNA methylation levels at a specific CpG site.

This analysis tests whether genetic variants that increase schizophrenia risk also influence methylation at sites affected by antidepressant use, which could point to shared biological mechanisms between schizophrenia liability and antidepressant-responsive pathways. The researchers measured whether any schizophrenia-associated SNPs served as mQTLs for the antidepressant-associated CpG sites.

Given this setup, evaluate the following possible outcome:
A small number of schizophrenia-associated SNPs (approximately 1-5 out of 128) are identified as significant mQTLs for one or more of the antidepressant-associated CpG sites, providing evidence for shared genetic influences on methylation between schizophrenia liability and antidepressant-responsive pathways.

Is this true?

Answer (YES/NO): YES